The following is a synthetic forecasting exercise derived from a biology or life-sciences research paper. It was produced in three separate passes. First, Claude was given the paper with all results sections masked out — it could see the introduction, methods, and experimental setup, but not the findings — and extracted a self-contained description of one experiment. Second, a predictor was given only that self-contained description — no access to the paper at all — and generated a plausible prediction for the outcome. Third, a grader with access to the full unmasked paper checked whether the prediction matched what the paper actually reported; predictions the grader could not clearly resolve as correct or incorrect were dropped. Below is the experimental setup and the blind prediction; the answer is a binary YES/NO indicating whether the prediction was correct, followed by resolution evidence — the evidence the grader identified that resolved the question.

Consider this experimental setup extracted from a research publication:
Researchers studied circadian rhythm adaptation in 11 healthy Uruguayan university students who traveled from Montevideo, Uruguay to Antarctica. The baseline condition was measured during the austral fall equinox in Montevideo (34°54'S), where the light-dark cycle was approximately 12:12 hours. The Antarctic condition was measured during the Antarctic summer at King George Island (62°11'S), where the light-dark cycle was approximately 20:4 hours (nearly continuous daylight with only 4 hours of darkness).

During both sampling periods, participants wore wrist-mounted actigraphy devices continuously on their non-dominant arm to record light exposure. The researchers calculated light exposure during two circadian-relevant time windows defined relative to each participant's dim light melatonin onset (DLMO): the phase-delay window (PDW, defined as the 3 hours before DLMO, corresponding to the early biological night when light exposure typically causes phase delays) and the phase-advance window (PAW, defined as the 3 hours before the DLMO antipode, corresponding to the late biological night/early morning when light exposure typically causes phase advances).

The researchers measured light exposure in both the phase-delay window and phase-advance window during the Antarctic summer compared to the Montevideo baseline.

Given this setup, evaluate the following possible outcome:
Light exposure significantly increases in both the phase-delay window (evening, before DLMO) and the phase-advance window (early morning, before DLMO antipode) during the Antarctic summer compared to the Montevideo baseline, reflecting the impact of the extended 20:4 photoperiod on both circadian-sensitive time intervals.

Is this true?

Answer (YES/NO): YES